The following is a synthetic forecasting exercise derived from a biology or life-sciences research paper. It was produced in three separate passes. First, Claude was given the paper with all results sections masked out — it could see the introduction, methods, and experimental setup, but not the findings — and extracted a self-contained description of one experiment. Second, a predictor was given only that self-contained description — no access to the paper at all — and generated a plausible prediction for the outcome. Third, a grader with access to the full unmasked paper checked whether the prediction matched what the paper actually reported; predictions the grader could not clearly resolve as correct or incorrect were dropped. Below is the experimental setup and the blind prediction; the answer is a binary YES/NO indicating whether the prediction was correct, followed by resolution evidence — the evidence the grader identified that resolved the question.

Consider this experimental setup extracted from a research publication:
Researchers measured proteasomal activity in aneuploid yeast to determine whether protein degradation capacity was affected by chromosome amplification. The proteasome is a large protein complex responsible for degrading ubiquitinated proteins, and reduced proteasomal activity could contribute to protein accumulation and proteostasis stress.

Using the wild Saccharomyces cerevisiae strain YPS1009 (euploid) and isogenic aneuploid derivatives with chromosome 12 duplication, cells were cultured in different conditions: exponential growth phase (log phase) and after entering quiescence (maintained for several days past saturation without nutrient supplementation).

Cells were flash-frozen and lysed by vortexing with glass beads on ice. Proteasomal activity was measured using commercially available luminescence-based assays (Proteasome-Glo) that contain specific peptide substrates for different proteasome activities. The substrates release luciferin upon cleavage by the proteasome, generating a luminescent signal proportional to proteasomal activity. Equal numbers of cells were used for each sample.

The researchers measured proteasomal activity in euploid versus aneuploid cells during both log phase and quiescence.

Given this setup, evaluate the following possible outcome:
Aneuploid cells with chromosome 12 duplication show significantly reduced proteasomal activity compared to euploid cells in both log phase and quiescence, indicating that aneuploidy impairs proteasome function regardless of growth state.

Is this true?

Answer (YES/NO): NO